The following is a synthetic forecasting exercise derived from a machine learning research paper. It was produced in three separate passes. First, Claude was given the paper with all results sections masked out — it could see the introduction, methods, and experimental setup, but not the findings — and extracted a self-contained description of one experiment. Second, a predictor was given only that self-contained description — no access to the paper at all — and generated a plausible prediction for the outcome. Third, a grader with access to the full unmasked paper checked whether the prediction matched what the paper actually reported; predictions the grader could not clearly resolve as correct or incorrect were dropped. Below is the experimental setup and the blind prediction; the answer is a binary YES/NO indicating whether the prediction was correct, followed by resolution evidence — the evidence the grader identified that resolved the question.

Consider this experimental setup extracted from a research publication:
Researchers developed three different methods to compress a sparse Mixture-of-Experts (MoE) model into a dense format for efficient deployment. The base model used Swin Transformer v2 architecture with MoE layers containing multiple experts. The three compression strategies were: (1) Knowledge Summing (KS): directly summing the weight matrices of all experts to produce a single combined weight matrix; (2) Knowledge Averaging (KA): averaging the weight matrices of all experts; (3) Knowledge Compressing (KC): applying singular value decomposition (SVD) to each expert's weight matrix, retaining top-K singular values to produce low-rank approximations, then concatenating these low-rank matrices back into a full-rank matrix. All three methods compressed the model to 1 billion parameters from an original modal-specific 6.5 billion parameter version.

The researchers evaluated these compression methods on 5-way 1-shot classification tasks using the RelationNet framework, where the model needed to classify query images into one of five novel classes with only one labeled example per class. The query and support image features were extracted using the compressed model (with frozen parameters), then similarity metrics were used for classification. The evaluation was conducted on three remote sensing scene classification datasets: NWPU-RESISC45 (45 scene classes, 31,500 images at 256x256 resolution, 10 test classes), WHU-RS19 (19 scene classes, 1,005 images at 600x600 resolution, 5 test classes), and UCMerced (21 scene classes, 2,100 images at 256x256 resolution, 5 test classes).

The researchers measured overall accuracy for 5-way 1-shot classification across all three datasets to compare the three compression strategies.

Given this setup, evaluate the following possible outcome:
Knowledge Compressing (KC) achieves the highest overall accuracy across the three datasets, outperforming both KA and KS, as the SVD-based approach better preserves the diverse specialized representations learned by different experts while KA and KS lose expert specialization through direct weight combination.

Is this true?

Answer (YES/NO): YES